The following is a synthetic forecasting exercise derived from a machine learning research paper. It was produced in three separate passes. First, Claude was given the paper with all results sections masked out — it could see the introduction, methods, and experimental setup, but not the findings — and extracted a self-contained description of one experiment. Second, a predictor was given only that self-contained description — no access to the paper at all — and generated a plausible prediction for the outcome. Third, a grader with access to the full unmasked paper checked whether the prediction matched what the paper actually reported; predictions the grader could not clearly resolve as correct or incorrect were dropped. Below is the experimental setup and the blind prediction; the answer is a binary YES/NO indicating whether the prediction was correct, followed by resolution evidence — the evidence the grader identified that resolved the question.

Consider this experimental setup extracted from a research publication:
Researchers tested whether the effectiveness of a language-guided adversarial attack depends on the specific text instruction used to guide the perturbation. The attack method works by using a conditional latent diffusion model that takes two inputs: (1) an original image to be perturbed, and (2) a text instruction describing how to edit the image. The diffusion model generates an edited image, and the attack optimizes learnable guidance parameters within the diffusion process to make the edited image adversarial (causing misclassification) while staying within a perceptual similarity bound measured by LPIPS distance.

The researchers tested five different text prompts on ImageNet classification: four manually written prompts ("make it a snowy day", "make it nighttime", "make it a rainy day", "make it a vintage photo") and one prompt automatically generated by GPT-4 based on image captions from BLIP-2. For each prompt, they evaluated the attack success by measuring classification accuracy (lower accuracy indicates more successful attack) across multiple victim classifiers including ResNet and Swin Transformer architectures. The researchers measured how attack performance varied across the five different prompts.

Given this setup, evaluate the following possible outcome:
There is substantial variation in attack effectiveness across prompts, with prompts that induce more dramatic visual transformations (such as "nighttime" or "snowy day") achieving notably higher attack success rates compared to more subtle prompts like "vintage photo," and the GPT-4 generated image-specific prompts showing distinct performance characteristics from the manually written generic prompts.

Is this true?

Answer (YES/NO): NO